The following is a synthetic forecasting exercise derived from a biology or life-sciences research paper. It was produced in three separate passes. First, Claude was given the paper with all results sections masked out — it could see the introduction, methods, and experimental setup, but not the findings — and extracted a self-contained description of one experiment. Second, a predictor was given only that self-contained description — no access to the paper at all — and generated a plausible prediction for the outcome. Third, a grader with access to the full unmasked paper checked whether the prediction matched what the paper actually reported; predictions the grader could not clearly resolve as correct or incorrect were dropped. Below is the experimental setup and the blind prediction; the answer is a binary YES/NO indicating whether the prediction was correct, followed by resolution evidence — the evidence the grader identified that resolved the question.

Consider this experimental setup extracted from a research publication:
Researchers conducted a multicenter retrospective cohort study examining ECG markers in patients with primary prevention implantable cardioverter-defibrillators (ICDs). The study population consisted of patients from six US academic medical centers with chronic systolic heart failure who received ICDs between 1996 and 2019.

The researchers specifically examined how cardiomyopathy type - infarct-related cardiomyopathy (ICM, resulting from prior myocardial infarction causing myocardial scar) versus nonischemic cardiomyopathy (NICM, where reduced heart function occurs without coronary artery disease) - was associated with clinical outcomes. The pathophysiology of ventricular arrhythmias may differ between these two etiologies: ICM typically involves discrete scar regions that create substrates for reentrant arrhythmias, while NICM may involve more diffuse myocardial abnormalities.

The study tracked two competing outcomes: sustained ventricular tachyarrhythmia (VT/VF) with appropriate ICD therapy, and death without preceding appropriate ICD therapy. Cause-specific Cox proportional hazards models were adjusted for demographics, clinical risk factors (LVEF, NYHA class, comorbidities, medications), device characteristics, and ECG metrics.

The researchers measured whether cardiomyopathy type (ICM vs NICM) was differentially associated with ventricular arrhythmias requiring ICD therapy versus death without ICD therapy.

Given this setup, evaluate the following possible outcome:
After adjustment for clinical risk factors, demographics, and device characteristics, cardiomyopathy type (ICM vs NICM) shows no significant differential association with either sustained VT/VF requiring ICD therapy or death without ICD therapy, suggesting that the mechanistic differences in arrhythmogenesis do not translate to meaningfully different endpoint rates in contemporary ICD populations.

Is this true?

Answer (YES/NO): YES